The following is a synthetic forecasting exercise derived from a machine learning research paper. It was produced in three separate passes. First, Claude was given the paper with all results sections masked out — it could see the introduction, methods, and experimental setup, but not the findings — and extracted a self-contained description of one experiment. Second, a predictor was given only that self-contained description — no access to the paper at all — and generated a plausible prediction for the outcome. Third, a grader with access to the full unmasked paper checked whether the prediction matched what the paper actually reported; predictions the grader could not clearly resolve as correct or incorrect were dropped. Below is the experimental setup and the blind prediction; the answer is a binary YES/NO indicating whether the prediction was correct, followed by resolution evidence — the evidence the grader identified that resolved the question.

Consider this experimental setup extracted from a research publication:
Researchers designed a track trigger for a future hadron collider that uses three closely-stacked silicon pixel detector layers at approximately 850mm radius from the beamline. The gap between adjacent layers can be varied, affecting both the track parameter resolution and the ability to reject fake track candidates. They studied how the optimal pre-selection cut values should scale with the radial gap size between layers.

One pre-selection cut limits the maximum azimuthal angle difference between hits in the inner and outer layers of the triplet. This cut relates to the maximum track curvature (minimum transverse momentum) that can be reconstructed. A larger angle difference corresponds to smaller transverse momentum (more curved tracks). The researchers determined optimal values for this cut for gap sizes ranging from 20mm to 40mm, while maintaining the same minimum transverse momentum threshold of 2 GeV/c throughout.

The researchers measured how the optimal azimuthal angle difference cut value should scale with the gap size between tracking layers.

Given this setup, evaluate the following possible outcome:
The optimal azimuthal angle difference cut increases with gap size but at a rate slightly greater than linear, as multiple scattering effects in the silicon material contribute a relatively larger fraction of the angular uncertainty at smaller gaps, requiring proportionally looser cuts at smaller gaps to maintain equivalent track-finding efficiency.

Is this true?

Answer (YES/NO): NO